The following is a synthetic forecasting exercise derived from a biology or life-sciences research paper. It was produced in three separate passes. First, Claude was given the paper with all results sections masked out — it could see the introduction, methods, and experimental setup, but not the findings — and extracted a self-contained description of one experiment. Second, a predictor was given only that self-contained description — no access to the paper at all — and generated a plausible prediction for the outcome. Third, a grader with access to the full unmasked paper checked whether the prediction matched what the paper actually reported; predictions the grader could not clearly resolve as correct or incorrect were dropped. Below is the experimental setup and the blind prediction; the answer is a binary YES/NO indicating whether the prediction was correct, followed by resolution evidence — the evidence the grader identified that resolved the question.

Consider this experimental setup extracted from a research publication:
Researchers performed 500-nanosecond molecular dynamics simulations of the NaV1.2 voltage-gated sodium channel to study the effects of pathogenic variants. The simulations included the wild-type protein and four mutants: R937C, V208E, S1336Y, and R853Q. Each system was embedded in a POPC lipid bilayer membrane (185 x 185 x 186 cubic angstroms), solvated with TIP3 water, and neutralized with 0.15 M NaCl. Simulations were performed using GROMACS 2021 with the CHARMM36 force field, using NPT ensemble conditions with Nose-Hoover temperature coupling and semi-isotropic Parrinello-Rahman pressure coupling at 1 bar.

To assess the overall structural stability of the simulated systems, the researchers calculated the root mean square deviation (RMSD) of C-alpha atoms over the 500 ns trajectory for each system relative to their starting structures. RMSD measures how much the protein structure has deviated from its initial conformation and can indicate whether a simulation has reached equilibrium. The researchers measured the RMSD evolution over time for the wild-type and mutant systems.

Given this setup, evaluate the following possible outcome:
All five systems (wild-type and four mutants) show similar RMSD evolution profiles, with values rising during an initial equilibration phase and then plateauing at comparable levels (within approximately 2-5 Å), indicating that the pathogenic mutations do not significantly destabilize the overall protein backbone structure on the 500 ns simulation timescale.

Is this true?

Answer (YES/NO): NO